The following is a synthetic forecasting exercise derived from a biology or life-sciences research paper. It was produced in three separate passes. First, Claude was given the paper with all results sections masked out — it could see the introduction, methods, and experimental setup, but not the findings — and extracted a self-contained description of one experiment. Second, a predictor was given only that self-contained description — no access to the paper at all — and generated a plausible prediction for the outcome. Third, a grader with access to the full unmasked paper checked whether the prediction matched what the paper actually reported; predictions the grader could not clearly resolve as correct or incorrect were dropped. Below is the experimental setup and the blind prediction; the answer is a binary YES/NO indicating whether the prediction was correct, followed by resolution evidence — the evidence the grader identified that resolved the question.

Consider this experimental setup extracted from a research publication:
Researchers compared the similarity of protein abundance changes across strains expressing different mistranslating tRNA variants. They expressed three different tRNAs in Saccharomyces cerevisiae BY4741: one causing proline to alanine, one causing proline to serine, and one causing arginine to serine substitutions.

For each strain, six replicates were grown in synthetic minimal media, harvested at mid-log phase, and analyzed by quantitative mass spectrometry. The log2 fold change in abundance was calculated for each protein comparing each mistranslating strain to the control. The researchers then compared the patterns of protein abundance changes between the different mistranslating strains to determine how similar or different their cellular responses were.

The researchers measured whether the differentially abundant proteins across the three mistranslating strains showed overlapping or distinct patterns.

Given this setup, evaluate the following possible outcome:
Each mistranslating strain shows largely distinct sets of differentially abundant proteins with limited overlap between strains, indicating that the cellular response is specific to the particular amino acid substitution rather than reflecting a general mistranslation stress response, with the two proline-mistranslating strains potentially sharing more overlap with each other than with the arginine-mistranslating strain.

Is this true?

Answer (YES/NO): NO